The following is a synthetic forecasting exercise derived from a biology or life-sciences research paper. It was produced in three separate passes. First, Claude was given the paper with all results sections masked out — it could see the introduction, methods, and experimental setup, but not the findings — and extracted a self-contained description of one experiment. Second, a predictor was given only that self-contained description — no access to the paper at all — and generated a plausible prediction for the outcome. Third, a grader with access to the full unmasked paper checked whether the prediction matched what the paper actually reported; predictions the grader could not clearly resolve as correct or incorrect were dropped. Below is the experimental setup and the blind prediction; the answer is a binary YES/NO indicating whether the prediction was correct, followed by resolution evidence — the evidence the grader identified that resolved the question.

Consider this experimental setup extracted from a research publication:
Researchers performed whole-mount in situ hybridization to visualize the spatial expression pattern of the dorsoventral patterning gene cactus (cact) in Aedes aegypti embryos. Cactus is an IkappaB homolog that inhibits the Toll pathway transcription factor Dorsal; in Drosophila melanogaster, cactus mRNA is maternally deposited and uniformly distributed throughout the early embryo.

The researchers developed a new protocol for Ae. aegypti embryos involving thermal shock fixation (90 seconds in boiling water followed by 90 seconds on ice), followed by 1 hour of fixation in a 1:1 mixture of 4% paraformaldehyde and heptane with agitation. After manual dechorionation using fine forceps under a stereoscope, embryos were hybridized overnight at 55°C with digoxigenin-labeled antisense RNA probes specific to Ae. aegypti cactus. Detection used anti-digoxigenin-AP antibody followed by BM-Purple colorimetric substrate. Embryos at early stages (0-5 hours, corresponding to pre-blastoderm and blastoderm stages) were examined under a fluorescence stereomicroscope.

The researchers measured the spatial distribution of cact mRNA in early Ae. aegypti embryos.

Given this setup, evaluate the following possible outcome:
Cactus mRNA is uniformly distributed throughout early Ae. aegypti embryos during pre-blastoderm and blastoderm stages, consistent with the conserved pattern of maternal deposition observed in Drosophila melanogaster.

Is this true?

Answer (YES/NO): NO